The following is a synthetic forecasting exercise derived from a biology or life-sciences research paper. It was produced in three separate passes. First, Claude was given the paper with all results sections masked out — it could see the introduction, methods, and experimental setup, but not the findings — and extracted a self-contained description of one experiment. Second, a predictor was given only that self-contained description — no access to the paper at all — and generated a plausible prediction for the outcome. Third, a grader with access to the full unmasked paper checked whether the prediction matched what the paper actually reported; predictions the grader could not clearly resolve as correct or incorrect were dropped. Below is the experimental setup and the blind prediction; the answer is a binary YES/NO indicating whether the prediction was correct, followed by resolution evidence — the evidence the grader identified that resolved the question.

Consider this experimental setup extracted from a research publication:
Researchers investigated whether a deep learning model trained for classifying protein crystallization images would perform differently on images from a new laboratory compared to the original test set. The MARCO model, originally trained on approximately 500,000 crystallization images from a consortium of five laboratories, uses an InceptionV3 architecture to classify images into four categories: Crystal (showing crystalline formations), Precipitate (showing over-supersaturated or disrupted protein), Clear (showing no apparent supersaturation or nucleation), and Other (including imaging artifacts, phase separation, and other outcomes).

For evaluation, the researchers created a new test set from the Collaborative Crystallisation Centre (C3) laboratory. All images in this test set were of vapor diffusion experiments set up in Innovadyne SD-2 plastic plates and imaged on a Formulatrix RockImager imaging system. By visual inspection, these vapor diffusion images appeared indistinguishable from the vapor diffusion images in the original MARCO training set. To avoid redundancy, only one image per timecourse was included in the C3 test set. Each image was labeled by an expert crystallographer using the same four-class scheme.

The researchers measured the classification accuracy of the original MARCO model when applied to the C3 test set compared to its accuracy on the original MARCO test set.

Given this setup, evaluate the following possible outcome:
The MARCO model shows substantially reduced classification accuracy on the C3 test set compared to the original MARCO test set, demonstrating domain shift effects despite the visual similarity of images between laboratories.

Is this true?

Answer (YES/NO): YES